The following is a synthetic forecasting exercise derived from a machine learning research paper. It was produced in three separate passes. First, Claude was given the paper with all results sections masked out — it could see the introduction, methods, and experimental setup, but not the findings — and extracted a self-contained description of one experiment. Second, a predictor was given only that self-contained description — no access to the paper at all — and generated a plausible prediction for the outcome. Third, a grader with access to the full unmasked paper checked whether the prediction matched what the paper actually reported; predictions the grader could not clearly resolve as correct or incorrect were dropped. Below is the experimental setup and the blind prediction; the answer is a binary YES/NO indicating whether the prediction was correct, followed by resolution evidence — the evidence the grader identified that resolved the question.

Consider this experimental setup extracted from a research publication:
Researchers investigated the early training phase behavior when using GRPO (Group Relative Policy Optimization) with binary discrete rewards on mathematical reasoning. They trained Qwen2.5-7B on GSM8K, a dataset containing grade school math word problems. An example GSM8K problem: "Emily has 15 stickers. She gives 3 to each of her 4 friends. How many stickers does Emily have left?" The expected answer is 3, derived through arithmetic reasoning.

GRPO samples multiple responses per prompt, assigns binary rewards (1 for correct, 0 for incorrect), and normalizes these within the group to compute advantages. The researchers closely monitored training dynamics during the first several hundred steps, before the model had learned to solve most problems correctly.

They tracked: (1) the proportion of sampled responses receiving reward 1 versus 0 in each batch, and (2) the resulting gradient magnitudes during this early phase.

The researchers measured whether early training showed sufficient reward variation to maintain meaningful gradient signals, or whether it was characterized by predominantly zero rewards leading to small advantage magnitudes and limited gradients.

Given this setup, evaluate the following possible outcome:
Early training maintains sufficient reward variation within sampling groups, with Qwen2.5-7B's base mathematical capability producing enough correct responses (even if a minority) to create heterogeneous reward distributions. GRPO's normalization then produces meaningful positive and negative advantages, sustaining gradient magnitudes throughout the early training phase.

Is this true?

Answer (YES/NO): NO